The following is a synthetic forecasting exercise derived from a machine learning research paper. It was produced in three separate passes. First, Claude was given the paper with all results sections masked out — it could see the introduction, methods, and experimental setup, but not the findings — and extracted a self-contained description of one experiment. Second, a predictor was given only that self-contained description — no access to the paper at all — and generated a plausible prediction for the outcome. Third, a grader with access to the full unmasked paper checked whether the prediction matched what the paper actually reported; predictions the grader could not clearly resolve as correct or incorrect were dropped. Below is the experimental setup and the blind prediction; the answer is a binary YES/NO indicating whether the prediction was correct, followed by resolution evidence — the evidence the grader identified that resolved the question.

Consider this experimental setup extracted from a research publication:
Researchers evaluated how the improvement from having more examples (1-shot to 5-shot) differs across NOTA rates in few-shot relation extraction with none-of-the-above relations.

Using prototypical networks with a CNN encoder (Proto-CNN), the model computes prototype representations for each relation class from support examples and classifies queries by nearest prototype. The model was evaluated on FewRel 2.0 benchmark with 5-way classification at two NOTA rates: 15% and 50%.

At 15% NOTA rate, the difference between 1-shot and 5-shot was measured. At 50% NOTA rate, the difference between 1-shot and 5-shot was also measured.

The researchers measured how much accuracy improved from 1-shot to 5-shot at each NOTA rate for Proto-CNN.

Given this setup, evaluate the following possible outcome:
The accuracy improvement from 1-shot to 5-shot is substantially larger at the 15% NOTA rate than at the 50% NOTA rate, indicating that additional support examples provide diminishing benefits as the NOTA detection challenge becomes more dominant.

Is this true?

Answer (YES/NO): NO